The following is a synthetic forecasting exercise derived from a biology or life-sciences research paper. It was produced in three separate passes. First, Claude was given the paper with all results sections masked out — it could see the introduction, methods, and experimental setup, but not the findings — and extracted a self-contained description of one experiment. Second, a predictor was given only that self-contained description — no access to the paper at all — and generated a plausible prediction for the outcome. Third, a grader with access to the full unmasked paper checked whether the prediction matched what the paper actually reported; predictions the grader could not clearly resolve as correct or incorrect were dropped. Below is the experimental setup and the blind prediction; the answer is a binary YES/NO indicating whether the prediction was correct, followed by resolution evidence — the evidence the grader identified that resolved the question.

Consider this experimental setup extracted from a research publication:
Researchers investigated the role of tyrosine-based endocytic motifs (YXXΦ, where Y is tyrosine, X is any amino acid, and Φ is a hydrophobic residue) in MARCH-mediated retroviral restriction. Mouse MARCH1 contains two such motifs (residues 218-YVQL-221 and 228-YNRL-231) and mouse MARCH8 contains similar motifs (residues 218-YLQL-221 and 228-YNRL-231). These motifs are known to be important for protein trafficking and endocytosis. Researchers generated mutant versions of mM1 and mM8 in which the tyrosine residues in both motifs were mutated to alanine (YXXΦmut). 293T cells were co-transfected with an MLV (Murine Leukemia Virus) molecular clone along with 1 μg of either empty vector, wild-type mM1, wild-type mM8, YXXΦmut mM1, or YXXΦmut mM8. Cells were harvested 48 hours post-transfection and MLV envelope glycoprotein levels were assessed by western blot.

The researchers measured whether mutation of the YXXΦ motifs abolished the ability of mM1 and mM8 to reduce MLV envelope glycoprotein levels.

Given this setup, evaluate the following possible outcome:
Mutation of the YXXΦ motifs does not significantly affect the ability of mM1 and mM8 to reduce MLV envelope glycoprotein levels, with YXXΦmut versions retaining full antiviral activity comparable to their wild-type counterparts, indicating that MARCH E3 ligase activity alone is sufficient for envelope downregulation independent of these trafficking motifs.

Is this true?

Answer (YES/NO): YES